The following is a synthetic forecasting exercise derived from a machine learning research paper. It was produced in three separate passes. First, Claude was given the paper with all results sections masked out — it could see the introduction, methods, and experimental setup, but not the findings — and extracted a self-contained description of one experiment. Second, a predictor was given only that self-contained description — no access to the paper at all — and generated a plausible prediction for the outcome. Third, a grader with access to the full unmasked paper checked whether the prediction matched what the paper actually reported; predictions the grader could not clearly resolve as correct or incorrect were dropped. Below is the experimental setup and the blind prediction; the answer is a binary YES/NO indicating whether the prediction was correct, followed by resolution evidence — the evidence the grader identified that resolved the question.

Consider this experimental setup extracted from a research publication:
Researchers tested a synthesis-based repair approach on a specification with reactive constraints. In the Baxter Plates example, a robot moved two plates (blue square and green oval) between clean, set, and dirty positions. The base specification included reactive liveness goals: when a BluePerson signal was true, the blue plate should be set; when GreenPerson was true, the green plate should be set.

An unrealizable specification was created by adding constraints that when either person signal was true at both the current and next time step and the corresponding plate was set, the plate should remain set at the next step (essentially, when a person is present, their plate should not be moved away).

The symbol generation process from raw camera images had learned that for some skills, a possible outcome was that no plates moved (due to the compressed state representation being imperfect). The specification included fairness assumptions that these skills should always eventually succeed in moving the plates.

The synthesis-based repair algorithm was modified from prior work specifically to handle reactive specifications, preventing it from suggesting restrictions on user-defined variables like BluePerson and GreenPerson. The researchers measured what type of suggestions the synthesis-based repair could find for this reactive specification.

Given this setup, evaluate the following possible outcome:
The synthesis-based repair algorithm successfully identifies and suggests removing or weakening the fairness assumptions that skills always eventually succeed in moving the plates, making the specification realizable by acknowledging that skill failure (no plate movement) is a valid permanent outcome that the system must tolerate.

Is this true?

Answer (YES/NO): NO